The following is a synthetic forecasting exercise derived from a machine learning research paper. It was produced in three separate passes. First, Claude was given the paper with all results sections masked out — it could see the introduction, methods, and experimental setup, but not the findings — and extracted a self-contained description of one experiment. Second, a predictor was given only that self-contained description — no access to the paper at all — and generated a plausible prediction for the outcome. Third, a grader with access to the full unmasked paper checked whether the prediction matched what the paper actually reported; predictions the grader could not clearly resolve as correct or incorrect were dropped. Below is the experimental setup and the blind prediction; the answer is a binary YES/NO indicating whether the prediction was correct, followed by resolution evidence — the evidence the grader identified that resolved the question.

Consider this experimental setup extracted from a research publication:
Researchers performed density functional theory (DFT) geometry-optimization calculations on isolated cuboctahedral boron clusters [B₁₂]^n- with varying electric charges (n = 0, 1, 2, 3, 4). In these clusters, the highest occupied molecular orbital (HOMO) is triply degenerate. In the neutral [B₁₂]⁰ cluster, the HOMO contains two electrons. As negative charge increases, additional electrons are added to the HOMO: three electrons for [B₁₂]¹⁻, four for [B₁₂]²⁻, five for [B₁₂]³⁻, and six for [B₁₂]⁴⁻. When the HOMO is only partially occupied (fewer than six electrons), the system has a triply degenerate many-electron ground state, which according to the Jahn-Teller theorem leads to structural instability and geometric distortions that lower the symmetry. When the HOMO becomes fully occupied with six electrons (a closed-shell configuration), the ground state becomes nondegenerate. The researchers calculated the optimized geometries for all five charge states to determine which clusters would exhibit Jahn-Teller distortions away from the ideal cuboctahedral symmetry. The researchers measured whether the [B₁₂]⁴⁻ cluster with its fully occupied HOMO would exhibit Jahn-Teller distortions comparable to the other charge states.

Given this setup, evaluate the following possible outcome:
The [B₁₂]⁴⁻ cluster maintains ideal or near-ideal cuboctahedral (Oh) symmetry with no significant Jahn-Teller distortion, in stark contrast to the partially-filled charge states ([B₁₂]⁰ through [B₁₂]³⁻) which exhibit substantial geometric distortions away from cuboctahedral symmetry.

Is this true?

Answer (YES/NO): YES